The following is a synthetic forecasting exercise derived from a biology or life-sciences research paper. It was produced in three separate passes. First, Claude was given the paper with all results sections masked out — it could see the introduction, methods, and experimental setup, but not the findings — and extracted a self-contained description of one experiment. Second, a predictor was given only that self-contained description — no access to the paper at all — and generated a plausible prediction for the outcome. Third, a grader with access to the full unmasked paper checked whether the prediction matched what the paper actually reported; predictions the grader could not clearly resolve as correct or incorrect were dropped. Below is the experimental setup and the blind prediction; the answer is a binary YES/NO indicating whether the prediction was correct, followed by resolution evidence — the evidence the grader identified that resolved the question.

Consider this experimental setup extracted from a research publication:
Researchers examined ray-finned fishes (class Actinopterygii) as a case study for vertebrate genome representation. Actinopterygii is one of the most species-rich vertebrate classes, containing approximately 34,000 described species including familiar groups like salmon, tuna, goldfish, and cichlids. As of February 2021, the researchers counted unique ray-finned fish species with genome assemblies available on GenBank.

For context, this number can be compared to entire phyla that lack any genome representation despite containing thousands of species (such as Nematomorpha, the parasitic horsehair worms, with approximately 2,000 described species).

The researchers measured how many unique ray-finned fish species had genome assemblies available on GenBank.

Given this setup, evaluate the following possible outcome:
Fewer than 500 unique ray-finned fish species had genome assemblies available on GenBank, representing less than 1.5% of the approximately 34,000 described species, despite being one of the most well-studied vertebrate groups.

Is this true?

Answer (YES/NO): NO